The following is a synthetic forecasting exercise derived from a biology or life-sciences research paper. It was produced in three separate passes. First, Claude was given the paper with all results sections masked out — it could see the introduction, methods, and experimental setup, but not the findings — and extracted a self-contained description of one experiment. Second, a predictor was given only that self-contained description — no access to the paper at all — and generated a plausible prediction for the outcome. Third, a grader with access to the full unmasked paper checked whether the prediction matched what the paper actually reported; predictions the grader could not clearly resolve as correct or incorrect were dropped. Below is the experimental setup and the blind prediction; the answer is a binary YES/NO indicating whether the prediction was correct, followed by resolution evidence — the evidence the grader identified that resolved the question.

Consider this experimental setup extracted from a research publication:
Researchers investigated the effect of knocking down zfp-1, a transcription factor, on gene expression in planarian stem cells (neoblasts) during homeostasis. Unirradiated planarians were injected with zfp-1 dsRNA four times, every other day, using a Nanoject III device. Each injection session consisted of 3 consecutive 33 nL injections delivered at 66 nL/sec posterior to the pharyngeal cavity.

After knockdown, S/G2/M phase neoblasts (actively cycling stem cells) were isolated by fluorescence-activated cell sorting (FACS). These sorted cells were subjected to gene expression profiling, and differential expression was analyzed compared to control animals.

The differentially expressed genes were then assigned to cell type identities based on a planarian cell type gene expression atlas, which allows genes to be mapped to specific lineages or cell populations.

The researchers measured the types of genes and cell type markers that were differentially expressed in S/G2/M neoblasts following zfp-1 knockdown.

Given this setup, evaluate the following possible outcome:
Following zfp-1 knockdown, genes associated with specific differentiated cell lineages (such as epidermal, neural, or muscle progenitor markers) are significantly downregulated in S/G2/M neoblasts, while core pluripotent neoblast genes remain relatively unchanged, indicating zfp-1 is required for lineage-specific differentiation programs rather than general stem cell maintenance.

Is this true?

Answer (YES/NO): NO